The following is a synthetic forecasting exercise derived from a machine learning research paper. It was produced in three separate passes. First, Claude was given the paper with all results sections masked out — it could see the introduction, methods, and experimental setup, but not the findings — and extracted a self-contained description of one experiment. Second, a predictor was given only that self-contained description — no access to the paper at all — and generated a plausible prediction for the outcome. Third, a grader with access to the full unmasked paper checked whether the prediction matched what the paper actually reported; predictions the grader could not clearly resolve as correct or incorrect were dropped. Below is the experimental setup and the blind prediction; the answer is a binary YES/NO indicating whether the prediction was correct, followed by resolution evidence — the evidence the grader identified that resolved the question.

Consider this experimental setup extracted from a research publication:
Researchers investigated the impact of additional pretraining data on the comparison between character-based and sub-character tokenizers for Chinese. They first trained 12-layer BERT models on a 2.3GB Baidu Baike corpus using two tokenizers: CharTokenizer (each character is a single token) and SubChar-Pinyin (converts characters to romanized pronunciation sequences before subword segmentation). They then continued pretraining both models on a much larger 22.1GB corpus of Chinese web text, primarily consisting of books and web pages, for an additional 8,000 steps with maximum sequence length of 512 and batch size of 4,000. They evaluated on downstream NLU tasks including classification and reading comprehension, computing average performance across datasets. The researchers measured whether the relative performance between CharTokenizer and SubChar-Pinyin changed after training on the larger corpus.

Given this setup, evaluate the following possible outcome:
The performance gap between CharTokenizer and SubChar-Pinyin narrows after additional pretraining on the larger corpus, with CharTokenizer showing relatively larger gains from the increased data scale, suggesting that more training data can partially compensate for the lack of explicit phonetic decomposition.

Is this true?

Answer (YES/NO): YES